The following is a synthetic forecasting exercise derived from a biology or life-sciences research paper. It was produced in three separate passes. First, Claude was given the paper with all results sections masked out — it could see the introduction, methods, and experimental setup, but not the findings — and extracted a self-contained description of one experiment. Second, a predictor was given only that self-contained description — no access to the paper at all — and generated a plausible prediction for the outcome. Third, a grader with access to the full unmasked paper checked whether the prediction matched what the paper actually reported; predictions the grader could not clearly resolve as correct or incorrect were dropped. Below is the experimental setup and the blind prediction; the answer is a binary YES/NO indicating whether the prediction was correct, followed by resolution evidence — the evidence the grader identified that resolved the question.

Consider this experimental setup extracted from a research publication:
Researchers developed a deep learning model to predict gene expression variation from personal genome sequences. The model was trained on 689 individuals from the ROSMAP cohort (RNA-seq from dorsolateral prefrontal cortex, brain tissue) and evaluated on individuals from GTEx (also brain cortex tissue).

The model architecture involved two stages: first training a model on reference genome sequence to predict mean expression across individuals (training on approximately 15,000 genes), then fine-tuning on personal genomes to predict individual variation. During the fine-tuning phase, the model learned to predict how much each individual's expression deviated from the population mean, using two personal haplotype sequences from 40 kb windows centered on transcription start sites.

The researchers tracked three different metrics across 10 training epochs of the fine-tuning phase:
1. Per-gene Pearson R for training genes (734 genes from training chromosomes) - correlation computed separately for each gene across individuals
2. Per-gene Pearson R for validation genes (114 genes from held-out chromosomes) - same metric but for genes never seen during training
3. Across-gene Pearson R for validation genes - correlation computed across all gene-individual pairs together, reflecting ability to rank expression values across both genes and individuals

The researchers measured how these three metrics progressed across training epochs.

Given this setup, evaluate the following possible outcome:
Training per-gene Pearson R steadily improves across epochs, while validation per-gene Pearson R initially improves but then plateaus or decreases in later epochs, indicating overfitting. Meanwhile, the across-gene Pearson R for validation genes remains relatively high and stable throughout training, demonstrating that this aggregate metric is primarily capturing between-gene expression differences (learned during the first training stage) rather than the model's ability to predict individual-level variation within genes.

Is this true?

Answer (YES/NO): NO